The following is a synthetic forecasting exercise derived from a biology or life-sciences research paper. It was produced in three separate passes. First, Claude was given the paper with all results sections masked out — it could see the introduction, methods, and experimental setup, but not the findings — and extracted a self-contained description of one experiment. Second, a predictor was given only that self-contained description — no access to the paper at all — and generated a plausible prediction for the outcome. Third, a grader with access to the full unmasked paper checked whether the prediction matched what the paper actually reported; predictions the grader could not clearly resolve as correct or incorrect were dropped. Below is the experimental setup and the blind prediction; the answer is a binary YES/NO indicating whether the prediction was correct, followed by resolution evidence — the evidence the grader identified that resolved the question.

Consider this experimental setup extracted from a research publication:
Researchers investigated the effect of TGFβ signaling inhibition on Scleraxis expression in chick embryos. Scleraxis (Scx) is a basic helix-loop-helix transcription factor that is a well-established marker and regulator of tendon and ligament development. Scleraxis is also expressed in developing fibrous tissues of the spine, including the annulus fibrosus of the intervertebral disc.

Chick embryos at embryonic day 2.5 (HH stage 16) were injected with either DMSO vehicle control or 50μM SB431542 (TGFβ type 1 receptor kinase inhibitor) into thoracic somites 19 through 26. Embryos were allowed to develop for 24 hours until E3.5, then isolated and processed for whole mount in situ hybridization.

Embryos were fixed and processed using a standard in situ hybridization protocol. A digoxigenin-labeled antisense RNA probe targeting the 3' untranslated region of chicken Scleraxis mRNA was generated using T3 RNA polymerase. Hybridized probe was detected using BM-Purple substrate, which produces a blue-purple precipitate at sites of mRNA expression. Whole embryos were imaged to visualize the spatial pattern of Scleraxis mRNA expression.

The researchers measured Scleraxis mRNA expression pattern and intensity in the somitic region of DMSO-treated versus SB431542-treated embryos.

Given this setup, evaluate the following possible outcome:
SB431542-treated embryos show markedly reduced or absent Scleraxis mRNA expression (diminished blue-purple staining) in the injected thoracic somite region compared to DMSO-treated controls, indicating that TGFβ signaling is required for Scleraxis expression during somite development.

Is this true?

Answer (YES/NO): YES